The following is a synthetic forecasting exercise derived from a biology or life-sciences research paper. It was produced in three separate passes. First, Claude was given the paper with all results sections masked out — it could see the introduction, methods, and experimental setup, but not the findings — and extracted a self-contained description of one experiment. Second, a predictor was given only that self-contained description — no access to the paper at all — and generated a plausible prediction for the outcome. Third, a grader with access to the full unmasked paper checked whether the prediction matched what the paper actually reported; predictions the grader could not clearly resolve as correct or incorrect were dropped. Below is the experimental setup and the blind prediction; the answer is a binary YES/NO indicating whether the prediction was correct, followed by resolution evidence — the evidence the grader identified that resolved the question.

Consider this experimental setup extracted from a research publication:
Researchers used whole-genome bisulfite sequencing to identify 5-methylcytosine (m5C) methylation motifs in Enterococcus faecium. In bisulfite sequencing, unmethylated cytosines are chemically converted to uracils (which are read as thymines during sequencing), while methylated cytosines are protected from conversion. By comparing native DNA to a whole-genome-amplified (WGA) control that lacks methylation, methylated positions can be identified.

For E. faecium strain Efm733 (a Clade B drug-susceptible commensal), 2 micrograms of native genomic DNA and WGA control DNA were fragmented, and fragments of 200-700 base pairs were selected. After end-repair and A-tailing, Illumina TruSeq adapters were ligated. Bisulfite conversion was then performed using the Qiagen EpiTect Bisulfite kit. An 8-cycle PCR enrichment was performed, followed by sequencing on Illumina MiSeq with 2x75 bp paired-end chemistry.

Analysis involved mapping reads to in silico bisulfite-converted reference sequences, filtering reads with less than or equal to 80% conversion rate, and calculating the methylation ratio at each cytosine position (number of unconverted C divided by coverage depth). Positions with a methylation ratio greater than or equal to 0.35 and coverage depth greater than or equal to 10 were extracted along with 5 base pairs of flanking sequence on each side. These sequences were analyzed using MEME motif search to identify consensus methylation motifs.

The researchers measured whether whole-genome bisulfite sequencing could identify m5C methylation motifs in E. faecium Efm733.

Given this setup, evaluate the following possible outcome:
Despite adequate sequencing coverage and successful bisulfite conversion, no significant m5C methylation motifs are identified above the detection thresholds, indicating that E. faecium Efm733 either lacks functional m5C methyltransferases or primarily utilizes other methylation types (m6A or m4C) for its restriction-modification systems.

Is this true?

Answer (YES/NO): NO